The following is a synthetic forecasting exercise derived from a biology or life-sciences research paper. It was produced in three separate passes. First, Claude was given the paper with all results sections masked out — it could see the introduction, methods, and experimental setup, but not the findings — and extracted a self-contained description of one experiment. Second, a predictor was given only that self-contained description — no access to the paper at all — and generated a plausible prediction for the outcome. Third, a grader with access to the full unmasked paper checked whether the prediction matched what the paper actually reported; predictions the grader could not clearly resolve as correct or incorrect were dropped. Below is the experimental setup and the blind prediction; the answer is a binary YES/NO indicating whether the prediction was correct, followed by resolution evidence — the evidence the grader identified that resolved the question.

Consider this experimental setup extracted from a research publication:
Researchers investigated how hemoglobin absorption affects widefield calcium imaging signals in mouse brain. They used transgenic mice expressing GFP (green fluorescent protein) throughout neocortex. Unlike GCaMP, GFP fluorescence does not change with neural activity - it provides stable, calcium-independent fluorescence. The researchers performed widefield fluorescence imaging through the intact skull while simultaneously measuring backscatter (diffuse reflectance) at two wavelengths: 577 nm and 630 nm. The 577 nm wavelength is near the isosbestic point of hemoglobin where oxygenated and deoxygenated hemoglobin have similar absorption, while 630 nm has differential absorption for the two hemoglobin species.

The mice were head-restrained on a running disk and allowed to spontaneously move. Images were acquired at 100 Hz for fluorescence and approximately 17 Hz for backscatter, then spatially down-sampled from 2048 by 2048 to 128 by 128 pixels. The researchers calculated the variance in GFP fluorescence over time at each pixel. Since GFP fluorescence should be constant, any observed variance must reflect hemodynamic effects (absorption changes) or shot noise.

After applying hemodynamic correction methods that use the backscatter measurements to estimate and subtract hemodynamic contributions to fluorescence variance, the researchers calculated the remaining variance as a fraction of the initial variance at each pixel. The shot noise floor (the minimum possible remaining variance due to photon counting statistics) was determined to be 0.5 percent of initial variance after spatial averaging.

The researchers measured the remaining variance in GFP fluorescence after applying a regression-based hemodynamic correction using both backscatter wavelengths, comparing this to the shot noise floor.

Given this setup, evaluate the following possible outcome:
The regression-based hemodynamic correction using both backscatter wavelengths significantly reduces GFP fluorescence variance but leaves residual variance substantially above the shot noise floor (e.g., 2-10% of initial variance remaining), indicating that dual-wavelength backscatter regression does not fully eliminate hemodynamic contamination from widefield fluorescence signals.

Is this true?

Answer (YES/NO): YES